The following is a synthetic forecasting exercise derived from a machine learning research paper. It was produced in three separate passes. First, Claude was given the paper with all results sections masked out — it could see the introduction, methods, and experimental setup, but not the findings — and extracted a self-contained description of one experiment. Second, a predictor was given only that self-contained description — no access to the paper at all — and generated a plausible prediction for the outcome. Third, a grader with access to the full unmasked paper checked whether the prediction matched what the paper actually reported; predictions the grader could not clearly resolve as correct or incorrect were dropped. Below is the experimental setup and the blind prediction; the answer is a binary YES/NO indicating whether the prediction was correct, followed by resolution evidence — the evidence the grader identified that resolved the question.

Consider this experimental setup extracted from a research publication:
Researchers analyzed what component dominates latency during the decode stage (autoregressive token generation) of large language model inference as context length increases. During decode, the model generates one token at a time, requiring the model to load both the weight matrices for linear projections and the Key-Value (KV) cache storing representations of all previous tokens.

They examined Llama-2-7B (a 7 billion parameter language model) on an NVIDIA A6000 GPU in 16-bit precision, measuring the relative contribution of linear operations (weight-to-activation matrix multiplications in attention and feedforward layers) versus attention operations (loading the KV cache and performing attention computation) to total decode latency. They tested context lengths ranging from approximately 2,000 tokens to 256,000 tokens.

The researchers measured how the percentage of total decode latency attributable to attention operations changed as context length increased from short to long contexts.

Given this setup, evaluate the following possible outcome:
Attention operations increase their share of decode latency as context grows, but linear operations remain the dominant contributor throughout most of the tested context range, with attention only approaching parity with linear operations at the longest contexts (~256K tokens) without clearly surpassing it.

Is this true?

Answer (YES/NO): NO